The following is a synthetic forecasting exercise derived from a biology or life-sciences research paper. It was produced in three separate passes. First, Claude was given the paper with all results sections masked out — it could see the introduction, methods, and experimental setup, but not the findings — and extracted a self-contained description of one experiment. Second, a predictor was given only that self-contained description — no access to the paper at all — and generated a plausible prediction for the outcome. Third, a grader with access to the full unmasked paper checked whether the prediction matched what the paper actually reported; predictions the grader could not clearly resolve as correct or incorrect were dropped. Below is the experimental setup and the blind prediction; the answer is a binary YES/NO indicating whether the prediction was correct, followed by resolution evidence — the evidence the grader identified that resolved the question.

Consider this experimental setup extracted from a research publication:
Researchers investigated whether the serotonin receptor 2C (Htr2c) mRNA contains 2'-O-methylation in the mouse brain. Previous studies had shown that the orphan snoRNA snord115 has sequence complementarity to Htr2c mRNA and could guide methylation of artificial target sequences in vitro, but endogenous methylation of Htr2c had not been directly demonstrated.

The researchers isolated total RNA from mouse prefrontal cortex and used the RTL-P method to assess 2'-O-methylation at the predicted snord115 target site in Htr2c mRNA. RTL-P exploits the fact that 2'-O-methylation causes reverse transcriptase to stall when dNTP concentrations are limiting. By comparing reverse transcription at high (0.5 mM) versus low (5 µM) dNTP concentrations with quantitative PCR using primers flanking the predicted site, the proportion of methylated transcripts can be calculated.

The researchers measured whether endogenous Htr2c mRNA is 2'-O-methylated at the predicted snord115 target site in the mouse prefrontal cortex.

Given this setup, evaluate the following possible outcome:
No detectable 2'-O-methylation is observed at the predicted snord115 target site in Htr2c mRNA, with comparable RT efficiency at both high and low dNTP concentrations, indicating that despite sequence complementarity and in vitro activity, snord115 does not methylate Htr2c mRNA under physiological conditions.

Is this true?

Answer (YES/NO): NO